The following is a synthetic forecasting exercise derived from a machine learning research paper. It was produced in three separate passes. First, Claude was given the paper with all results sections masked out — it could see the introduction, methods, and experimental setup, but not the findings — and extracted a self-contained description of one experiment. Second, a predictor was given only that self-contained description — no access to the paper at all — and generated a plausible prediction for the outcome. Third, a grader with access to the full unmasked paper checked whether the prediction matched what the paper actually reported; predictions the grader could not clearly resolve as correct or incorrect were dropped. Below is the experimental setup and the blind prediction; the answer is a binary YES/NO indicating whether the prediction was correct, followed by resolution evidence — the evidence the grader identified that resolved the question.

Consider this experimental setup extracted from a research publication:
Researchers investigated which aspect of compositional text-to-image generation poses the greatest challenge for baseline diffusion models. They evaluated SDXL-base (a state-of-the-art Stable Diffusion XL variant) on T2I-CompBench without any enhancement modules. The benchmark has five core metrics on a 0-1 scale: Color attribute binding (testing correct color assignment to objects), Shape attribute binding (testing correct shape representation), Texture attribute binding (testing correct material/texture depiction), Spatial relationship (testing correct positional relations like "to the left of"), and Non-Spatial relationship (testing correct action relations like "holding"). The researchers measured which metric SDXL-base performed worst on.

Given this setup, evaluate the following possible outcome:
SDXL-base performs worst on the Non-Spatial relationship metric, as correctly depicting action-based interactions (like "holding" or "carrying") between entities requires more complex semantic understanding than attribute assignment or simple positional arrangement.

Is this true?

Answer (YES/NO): NO